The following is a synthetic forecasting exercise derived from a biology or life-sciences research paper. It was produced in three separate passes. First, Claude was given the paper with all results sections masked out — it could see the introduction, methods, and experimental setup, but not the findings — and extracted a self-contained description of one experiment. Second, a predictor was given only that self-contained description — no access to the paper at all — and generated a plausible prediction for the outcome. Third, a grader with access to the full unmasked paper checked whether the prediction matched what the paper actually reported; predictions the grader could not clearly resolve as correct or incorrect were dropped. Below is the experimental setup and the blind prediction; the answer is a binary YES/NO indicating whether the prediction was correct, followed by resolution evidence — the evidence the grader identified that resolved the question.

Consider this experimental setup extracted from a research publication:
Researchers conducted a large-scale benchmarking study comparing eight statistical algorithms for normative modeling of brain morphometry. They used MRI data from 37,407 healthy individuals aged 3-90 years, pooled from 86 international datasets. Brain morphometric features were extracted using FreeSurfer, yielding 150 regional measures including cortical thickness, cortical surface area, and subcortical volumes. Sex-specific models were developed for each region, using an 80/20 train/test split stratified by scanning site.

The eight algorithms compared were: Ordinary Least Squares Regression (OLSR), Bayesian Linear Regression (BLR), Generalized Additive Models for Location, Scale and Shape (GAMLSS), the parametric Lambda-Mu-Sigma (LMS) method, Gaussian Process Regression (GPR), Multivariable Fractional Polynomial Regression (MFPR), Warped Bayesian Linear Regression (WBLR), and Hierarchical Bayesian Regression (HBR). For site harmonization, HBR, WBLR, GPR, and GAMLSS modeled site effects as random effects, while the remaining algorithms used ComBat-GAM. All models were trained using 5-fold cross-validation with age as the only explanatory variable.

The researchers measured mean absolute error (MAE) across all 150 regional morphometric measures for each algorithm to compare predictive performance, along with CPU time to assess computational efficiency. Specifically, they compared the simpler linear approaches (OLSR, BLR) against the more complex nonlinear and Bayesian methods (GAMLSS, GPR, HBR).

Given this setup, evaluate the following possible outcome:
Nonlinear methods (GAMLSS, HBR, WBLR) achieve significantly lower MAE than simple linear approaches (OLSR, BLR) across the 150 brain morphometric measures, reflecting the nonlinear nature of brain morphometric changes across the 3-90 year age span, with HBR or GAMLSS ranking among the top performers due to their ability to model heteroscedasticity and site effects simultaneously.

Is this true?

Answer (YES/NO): NO